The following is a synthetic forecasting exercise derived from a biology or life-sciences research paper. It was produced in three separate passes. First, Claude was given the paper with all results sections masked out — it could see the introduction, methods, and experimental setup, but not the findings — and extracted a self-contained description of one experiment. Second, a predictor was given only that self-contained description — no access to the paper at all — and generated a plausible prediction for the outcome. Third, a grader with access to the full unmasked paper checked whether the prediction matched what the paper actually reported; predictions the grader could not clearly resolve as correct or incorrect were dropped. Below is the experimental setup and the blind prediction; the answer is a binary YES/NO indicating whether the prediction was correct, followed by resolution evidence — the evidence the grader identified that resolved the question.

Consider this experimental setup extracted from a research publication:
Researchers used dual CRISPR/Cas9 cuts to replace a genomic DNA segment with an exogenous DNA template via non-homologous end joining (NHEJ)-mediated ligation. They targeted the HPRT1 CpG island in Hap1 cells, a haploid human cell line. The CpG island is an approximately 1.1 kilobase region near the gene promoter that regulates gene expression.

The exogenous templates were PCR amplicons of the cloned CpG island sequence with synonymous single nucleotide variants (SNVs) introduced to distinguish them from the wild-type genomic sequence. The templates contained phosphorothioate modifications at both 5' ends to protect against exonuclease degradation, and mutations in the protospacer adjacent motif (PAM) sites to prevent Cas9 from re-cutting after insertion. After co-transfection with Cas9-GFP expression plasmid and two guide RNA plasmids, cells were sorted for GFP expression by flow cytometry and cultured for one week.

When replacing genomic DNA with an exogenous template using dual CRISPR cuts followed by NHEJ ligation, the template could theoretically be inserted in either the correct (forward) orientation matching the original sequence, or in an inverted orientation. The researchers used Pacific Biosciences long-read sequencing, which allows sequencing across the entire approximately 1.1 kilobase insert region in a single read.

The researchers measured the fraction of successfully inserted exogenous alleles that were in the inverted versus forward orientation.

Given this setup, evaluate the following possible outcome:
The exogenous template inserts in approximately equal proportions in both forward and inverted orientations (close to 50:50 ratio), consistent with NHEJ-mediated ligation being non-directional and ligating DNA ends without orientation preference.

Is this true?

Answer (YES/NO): NO